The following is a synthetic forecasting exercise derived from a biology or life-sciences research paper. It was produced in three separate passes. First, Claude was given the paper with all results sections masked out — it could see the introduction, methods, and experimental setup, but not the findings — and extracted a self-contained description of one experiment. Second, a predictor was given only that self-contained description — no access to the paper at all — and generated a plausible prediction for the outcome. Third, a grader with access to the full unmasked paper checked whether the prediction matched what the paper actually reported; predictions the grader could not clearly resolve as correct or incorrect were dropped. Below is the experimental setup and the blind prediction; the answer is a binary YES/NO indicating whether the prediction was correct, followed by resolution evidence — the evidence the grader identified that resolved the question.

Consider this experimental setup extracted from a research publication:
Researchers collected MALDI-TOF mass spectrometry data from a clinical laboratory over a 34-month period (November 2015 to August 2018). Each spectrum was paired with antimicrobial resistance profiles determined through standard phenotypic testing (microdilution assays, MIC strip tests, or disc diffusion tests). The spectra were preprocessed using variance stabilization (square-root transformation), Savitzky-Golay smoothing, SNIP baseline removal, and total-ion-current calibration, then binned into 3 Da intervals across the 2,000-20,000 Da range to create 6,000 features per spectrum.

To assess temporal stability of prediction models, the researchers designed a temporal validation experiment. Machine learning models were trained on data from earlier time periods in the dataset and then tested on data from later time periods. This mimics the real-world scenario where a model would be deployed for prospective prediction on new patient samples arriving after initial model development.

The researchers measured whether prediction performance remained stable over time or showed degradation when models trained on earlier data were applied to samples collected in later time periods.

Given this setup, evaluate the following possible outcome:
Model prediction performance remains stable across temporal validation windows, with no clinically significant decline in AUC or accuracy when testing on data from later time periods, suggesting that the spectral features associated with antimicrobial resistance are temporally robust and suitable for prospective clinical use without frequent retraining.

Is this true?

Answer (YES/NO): NO